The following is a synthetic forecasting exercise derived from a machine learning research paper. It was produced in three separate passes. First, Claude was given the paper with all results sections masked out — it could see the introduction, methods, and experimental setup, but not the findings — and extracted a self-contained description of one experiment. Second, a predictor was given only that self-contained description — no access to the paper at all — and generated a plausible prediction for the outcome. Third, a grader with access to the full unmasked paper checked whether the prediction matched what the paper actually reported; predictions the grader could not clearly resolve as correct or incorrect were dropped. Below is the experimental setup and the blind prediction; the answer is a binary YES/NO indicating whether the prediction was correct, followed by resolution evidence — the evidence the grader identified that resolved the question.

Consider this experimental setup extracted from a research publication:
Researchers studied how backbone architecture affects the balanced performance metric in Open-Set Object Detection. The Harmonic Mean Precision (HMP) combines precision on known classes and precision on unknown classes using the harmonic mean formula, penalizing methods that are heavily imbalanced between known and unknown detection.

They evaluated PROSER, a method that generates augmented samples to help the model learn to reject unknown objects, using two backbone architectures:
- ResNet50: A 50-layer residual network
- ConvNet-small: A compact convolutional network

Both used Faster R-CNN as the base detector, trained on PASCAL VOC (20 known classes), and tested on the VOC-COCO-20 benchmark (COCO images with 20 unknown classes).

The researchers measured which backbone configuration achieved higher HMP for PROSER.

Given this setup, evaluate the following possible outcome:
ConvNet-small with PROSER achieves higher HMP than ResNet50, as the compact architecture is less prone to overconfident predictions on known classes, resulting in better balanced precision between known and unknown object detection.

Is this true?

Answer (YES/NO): YES